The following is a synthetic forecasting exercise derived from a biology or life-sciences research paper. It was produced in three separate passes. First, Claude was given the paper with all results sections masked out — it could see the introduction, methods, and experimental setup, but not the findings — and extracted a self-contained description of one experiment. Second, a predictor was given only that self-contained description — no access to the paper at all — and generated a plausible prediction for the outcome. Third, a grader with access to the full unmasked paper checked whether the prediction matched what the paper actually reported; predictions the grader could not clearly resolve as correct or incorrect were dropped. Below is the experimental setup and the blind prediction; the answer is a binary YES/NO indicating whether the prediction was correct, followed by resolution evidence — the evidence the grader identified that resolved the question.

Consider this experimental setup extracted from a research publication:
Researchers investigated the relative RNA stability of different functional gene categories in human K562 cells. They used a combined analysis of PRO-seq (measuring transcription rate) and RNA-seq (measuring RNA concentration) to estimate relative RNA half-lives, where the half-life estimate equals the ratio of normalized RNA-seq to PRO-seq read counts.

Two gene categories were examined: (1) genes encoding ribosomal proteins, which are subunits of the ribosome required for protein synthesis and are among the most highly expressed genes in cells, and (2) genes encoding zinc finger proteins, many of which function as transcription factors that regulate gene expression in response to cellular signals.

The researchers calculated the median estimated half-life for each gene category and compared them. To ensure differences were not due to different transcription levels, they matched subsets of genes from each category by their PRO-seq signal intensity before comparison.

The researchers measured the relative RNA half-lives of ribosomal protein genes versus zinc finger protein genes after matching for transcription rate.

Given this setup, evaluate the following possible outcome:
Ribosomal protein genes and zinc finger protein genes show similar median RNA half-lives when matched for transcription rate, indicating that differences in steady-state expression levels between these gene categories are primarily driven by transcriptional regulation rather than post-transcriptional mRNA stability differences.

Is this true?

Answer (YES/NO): NO